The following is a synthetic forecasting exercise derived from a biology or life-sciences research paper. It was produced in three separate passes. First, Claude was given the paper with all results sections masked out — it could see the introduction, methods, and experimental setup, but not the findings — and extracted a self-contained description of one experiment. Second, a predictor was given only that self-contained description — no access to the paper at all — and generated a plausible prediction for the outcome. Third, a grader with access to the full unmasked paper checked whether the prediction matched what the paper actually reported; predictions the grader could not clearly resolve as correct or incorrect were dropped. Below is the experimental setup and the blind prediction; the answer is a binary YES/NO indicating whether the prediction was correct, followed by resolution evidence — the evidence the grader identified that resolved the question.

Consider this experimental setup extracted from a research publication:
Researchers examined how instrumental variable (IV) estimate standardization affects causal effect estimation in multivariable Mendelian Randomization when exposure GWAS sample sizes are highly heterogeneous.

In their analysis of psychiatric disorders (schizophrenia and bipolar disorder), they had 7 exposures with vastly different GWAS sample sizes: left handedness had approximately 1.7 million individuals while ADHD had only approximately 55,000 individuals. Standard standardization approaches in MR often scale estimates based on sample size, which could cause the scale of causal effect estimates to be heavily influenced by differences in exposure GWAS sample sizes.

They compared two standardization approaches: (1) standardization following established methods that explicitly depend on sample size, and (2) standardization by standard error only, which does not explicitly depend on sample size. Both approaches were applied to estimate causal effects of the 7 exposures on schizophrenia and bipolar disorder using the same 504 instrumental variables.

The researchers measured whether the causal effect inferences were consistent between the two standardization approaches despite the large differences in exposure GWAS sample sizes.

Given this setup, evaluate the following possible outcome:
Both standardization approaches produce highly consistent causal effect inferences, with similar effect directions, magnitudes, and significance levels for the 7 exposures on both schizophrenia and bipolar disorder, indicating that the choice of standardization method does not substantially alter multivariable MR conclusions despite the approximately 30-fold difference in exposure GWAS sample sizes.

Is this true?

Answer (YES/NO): YES